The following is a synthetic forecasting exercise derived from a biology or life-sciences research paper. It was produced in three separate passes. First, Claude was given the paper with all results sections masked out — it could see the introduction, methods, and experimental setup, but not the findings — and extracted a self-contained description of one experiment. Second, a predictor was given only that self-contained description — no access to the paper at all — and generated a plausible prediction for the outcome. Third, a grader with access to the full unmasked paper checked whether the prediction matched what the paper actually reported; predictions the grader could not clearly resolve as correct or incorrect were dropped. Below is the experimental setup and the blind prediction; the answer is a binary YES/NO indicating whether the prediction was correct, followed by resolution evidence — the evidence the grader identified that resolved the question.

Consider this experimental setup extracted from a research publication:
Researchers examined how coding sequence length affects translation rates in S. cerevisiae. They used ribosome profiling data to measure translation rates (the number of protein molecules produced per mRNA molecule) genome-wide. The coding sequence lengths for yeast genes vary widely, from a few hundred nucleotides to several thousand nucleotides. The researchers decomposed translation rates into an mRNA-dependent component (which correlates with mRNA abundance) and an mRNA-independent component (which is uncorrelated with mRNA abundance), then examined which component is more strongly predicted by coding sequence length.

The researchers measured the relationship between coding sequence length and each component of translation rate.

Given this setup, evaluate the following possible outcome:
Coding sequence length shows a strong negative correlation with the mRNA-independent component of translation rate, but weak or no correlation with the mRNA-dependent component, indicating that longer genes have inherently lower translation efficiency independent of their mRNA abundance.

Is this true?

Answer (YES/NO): YES